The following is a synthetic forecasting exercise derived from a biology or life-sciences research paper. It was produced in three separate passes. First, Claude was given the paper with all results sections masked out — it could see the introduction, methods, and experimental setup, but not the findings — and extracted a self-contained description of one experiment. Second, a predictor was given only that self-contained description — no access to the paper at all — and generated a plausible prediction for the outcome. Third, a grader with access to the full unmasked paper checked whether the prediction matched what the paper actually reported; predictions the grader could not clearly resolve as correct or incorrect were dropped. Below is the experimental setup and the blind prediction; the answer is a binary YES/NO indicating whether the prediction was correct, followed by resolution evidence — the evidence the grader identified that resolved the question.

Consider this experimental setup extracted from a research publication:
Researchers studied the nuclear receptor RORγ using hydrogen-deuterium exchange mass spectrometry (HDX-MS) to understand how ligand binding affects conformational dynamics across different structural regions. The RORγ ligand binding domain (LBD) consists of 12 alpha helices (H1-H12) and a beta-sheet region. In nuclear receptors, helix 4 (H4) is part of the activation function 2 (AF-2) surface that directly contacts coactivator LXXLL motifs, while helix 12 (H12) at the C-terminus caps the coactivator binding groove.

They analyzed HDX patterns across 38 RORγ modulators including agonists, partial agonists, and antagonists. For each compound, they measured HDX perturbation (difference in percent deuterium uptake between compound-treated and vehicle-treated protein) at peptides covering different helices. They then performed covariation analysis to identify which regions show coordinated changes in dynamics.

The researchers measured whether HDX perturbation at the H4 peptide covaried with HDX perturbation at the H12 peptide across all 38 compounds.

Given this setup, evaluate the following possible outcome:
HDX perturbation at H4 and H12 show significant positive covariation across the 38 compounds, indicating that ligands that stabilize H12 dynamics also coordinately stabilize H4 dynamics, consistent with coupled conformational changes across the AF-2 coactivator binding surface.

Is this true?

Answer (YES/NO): YES